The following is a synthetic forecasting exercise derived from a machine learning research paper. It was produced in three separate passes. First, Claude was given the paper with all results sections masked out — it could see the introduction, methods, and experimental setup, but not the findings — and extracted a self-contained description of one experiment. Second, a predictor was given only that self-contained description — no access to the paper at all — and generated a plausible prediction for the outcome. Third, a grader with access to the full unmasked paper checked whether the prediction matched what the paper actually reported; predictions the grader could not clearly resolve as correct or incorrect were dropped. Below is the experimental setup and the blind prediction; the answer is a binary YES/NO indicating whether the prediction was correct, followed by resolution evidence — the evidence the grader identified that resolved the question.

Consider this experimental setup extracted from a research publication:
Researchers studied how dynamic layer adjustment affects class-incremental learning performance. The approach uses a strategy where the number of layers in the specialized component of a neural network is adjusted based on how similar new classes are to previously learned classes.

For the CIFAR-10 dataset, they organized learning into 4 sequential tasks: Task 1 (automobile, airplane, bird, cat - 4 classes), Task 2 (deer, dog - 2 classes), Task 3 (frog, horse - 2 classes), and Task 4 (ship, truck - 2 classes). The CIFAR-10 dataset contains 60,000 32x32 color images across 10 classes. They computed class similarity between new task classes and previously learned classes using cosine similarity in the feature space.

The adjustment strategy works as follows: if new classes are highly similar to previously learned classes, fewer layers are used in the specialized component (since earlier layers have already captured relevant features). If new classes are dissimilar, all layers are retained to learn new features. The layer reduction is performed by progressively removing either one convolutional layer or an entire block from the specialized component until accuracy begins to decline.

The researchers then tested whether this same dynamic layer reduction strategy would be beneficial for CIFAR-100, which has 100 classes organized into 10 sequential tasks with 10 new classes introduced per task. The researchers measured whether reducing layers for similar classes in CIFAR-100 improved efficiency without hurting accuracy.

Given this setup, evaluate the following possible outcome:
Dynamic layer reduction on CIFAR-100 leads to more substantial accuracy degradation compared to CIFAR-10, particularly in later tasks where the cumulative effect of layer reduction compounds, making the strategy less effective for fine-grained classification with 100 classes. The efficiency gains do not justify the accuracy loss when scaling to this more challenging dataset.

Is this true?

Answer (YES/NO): NO